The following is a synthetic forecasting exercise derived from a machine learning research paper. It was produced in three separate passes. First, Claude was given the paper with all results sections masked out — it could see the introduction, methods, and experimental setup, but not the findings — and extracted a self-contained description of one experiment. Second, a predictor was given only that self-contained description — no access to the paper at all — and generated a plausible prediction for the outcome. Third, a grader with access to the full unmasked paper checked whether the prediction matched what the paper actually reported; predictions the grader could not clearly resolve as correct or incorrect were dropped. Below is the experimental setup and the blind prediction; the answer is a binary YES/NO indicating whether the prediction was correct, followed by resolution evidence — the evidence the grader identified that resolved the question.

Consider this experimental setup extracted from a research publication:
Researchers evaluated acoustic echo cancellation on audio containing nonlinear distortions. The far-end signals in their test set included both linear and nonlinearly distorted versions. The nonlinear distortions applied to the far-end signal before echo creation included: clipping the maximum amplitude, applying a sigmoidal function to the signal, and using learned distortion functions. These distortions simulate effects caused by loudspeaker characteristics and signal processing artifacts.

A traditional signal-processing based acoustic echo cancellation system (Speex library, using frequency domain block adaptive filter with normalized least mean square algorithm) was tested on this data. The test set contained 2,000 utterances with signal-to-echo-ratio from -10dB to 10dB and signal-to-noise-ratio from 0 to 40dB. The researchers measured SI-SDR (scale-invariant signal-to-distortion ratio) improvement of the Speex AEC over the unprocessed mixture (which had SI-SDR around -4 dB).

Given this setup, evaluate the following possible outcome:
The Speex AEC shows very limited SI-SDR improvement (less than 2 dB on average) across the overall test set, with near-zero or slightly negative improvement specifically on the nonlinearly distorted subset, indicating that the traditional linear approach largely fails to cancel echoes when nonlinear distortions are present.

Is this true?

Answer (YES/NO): NO